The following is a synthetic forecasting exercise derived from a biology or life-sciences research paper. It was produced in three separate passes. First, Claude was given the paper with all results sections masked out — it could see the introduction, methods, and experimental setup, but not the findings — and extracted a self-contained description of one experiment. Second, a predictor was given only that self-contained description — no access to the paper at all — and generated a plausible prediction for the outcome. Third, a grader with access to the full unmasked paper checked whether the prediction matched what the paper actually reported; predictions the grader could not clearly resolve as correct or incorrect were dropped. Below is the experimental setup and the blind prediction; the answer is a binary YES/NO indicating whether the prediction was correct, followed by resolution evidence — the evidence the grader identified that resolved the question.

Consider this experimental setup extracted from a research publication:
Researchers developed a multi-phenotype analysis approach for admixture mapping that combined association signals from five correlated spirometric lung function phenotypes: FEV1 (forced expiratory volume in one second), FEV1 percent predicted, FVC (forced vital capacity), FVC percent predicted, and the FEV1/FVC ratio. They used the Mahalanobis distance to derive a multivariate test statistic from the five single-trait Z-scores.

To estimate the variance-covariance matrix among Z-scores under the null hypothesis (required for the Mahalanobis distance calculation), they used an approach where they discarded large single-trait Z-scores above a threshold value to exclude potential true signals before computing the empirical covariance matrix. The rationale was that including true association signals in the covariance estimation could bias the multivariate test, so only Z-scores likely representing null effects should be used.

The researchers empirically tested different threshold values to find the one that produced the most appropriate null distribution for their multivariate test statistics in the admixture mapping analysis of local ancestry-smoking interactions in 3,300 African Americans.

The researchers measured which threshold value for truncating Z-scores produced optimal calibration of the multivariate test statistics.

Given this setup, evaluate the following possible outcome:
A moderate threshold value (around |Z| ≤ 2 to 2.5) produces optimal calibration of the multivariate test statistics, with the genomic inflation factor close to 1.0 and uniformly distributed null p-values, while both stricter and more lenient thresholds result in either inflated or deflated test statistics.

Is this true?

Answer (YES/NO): NO